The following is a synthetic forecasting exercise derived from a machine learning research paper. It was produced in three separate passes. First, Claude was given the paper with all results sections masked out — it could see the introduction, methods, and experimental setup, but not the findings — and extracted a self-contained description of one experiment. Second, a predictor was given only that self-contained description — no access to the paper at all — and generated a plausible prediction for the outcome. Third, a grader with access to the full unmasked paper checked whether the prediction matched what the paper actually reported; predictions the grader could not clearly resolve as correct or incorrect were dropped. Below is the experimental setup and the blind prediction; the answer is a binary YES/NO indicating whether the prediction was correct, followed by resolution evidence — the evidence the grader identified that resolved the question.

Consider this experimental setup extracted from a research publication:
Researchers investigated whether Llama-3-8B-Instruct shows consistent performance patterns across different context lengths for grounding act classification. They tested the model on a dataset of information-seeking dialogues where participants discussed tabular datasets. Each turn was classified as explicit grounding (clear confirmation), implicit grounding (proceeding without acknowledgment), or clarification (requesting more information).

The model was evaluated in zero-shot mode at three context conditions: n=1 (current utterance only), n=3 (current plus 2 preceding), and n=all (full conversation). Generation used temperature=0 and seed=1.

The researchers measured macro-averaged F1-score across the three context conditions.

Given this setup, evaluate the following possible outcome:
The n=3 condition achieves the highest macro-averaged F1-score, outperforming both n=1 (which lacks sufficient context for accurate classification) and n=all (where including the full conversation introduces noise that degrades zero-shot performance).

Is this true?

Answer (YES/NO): YES